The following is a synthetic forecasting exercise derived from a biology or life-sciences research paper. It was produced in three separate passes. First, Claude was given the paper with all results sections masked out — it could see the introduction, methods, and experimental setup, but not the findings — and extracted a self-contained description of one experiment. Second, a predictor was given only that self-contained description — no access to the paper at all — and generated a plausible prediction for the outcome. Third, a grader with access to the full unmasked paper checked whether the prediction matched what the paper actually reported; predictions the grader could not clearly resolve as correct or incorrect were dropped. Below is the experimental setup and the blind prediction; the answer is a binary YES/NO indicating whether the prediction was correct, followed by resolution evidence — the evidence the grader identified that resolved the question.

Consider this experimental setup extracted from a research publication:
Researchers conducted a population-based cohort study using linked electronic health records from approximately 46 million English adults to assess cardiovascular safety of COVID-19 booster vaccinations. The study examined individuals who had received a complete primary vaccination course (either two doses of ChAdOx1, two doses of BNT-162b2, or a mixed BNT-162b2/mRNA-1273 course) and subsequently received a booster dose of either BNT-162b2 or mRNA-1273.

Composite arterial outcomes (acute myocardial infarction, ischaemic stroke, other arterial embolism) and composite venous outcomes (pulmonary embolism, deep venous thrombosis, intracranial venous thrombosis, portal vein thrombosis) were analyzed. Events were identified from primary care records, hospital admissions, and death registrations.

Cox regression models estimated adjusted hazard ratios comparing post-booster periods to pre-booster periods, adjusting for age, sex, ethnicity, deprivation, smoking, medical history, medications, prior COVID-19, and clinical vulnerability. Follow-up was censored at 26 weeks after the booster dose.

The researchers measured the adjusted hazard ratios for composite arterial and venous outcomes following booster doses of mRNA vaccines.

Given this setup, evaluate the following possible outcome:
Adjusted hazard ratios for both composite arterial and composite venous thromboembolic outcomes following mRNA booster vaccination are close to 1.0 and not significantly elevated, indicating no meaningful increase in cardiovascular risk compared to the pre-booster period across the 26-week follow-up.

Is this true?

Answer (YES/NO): NO